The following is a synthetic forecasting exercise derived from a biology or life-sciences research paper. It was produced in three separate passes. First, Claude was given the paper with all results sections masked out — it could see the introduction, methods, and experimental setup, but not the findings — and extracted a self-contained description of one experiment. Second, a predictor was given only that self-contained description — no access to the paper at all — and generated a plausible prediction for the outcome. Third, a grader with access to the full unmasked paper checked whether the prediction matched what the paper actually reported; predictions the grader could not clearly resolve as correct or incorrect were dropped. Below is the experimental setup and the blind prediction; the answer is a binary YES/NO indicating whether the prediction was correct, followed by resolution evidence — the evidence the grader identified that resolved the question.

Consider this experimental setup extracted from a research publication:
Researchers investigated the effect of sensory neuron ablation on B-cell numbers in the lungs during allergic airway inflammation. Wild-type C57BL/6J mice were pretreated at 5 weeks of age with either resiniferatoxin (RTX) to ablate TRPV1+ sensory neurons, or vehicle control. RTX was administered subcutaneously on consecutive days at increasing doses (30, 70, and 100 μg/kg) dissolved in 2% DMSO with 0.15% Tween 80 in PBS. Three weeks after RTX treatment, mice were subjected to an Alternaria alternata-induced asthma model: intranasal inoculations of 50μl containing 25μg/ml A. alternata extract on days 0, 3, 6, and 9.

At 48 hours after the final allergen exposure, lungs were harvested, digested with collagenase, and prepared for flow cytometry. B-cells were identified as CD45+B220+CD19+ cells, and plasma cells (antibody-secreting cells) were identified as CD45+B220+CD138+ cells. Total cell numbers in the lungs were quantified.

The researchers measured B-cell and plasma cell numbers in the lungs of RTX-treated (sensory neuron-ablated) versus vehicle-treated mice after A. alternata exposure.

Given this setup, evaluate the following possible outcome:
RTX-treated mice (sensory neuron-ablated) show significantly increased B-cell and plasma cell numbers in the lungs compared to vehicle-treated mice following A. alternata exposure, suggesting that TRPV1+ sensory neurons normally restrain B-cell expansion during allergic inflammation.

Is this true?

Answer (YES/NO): NO